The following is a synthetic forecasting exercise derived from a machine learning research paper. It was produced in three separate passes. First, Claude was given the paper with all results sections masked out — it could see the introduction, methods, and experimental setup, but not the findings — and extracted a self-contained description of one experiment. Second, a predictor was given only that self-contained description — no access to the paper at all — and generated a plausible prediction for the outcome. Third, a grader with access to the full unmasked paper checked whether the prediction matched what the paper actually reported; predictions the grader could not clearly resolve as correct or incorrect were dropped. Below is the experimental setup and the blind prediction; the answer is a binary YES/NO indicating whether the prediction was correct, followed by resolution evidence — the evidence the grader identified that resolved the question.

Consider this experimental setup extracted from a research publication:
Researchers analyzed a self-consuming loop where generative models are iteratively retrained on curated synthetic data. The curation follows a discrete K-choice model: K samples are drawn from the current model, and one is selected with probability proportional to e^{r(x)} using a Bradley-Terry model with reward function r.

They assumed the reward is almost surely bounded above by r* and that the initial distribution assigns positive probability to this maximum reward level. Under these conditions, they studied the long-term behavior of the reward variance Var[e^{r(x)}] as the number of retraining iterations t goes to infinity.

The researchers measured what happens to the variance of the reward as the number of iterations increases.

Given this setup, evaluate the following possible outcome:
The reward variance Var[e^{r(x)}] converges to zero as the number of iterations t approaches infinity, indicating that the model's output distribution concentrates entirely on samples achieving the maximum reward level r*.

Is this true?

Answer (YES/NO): YES